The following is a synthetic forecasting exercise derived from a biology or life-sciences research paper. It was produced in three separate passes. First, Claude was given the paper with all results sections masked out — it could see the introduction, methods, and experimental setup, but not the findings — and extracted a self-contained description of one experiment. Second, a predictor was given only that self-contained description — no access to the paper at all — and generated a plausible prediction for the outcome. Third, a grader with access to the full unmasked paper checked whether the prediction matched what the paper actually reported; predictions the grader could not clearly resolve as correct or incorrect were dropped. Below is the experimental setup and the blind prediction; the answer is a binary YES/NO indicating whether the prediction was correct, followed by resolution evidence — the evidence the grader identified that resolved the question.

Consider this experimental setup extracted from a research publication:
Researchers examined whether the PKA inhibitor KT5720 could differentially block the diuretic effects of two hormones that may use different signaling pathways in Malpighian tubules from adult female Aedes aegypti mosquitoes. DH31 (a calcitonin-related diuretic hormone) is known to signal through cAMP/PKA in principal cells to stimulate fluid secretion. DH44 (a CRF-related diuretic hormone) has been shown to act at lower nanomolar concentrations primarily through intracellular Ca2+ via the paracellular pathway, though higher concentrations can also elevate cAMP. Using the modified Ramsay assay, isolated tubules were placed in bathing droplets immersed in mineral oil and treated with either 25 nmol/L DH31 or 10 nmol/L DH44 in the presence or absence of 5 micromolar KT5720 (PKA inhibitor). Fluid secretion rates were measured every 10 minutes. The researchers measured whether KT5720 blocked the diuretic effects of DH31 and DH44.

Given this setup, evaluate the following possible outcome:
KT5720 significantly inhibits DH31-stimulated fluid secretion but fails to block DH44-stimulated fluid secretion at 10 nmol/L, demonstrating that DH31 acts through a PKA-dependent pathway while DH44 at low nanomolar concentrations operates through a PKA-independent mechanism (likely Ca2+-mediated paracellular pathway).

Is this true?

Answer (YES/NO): YES